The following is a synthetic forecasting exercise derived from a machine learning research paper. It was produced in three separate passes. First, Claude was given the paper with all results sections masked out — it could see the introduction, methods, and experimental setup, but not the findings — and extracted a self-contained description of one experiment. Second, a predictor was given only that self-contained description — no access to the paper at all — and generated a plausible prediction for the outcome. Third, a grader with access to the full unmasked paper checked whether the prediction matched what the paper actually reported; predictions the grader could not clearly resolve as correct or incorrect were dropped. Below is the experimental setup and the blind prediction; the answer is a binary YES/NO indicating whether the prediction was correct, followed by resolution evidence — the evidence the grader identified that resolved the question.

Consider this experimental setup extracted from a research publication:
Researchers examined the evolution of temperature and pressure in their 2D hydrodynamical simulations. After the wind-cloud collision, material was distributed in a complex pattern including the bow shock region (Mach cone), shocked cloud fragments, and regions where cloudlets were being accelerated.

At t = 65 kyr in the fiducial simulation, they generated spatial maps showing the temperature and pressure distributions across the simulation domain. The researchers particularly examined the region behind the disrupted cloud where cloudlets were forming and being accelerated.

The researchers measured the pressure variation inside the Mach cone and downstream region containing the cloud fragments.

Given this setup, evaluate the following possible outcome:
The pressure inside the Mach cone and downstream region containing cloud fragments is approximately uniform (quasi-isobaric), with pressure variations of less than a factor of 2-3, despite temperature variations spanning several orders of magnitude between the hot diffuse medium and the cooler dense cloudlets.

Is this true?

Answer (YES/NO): NO